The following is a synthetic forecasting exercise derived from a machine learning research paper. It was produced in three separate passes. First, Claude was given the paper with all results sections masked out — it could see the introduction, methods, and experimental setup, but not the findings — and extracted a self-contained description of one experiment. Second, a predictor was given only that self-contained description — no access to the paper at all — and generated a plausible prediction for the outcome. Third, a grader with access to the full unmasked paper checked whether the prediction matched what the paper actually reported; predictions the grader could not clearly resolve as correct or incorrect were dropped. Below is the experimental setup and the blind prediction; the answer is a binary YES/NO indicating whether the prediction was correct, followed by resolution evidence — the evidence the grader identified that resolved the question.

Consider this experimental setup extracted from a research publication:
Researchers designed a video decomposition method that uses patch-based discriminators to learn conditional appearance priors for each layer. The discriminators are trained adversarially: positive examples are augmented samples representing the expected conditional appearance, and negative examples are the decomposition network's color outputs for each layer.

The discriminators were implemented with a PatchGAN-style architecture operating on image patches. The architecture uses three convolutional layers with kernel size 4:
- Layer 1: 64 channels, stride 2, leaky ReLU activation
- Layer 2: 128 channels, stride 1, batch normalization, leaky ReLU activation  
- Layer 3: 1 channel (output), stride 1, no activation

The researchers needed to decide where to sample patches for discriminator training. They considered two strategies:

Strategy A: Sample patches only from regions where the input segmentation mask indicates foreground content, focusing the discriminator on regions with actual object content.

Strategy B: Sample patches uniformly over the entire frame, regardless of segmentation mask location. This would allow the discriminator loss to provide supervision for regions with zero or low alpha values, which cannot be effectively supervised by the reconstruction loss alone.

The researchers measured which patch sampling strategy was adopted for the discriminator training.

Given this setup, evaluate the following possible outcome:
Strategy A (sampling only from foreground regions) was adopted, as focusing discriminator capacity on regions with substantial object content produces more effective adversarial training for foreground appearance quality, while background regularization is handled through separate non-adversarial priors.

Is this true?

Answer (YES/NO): NO